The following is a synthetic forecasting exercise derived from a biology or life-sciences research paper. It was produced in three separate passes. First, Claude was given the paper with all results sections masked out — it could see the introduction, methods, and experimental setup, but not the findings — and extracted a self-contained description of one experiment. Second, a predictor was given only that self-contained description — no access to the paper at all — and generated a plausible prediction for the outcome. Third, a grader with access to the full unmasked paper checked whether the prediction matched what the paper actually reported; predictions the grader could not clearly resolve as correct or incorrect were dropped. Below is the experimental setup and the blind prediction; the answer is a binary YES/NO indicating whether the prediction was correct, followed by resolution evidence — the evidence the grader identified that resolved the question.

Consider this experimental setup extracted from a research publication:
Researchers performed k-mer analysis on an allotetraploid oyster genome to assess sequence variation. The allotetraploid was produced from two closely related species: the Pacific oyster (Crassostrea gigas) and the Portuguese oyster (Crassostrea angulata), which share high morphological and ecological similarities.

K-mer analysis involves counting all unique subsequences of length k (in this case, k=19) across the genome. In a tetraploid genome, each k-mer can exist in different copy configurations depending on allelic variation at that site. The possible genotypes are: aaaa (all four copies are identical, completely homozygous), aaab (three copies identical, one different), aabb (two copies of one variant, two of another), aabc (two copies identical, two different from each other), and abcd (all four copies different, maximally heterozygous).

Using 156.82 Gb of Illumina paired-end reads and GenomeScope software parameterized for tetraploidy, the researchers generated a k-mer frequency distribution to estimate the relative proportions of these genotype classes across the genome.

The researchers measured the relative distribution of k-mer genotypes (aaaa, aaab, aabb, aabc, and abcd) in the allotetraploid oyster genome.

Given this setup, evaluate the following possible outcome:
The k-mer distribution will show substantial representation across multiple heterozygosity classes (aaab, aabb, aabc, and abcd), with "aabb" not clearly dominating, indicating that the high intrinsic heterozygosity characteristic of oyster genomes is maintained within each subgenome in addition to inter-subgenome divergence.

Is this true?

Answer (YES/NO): NO